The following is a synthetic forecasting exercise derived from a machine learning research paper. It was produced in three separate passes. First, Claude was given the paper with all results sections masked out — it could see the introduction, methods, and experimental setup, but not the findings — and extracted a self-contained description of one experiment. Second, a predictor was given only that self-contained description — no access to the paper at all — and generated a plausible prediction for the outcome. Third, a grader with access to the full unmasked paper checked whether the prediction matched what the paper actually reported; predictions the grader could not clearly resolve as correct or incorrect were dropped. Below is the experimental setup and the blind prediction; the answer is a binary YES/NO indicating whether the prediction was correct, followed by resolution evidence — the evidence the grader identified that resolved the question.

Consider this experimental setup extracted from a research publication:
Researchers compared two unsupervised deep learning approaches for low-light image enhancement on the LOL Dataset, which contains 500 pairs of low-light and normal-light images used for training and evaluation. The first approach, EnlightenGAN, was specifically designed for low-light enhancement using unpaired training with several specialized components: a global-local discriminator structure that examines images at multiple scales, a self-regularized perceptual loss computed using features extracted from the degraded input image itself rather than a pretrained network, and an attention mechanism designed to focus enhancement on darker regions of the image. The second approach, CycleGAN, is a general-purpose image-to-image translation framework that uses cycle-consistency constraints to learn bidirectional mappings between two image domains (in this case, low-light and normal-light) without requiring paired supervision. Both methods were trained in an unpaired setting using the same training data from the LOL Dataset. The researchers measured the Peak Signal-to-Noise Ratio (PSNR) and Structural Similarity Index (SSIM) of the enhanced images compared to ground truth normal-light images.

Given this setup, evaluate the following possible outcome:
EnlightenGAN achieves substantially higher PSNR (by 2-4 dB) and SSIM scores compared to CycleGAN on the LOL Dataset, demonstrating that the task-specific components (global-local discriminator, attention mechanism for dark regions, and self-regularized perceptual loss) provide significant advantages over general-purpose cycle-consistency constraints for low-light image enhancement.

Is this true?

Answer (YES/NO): YES